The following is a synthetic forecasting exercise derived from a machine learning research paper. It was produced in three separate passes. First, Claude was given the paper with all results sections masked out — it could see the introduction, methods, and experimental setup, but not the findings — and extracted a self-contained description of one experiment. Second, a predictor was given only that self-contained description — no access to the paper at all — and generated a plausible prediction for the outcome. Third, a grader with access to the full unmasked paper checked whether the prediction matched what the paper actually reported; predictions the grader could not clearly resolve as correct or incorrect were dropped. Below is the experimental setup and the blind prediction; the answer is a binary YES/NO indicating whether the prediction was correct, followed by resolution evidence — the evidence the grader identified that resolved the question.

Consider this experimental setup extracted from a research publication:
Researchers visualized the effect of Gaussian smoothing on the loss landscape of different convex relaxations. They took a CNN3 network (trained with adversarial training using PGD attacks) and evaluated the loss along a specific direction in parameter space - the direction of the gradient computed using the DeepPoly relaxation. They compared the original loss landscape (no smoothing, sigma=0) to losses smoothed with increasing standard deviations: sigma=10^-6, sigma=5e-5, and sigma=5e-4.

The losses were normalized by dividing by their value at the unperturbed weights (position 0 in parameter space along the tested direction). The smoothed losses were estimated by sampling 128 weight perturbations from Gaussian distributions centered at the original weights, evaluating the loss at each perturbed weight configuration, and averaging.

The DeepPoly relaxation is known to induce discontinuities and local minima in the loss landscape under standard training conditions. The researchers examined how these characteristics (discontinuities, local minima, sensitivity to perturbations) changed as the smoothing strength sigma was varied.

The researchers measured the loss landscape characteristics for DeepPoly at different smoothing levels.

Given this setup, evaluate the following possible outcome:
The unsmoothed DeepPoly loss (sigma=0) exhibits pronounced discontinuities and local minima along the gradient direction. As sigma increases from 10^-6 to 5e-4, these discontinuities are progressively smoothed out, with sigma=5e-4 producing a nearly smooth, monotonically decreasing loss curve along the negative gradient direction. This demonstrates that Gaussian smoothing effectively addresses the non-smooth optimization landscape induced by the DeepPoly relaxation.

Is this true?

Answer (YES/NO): NO